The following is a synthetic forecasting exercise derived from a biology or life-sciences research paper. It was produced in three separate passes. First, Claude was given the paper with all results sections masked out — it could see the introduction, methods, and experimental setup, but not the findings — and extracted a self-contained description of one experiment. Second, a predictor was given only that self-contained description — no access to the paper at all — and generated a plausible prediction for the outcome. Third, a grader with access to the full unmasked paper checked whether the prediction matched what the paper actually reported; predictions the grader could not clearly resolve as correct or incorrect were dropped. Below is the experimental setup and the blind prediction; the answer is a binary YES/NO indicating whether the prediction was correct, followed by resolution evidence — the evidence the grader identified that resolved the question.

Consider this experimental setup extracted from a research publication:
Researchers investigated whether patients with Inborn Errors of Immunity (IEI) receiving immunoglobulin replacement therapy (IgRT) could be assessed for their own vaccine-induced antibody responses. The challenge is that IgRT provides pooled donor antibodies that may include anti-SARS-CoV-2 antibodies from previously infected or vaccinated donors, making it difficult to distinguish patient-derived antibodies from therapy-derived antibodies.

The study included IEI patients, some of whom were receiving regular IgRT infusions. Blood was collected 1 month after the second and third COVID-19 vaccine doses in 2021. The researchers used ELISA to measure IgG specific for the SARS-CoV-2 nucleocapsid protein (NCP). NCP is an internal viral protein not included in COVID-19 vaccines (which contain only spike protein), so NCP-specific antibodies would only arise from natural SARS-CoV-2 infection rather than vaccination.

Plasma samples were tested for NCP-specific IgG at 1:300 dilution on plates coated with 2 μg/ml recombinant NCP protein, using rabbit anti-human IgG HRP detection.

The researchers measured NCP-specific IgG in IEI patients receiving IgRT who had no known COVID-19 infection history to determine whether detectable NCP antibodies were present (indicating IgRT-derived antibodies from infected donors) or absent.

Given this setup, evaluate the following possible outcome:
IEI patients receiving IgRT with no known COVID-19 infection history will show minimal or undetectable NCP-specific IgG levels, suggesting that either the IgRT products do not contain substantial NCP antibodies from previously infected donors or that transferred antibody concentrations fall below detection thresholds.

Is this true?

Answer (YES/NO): YES